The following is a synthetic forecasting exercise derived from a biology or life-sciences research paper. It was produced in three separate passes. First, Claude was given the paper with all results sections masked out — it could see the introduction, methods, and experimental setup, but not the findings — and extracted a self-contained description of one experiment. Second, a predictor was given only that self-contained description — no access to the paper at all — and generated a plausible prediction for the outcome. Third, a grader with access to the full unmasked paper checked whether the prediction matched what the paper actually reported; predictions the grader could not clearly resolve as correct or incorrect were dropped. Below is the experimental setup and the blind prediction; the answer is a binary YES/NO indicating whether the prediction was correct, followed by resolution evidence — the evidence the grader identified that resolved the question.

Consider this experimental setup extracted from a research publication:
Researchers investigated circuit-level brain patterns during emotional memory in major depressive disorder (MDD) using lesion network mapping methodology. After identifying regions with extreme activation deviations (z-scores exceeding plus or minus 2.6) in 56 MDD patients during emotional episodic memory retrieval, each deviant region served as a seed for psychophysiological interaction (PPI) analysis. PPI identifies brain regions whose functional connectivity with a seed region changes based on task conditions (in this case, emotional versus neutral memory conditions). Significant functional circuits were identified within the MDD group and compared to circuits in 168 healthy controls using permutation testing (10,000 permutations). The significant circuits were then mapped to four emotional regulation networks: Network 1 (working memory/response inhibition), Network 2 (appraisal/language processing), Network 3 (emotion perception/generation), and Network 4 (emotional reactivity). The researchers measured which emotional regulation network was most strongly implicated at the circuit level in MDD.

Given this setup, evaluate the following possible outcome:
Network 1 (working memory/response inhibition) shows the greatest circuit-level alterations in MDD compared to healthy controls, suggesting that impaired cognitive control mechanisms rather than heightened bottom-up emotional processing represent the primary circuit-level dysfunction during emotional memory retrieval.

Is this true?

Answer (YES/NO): NO